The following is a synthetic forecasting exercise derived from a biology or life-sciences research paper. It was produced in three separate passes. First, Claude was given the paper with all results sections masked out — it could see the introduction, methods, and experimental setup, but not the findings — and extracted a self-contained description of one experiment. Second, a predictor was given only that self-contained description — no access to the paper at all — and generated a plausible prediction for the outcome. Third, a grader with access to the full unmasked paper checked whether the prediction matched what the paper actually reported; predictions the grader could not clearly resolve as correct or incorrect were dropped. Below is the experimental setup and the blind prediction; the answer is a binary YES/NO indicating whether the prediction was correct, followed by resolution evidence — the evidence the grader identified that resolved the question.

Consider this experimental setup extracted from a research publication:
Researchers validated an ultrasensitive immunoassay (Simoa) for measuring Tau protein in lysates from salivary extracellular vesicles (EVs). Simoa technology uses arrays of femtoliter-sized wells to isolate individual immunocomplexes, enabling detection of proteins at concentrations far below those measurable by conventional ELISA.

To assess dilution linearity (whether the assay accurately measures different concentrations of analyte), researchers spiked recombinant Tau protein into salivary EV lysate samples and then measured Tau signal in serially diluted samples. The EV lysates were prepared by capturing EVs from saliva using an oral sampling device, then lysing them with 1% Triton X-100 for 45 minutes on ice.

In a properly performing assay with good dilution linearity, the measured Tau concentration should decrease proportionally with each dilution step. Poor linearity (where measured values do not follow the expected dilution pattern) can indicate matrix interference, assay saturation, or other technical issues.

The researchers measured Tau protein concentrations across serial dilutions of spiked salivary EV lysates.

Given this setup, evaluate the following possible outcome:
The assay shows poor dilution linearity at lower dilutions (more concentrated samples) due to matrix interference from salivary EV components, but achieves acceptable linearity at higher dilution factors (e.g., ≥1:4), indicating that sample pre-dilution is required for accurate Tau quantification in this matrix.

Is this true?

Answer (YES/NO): NO